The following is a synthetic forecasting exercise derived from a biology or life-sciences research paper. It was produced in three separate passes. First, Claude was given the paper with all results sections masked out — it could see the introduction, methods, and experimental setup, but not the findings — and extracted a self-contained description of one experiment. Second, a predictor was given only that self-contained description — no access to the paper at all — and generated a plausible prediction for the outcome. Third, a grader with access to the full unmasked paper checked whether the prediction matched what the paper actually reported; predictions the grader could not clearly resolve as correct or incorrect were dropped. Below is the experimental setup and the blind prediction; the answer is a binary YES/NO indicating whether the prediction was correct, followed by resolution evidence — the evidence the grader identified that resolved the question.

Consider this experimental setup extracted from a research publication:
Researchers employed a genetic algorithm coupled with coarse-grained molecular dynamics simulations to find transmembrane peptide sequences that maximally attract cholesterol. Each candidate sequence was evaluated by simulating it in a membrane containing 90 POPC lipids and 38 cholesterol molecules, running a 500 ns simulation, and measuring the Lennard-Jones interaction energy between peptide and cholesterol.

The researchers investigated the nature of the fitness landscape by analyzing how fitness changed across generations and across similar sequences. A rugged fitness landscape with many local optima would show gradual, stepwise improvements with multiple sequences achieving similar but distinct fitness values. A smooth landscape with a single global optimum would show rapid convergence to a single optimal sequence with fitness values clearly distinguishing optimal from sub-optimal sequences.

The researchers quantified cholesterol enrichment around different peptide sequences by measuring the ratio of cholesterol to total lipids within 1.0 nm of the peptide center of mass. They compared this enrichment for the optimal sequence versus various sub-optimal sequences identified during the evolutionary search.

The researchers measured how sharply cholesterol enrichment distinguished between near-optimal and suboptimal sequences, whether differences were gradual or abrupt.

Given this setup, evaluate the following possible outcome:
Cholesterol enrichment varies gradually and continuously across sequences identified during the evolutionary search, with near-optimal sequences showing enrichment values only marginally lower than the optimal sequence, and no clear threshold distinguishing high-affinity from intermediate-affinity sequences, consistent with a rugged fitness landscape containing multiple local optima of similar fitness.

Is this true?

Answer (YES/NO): NO